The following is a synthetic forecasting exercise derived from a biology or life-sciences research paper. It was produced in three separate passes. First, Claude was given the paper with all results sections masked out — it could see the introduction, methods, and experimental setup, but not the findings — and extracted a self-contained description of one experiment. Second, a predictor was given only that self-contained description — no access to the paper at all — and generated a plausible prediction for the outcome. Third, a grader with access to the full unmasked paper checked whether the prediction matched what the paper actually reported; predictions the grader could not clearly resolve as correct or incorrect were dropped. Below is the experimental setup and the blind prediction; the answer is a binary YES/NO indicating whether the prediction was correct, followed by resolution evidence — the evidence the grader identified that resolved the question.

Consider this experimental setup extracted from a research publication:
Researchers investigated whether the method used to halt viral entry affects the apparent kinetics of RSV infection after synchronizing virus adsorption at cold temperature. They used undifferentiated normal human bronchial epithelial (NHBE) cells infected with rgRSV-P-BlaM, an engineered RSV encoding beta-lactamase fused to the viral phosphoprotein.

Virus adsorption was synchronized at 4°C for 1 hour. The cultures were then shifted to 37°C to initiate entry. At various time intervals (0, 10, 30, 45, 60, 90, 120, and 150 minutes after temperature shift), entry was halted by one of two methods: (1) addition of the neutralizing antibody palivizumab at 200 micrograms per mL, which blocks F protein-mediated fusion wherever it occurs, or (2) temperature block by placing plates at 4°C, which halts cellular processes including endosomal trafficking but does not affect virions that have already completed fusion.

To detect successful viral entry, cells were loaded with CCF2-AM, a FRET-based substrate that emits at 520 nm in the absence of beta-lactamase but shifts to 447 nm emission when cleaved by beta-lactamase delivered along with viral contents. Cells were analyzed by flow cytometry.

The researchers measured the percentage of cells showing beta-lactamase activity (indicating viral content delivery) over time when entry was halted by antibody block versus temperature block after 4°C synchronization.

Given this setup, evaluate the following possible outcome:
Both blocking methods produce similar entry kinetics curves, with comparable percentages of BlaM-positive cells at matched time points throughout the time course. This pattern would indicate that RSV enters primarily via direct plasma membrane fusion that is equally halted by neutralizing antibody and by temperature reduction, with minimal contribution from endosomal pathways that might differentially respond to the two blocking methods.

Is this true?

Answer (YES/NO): NO